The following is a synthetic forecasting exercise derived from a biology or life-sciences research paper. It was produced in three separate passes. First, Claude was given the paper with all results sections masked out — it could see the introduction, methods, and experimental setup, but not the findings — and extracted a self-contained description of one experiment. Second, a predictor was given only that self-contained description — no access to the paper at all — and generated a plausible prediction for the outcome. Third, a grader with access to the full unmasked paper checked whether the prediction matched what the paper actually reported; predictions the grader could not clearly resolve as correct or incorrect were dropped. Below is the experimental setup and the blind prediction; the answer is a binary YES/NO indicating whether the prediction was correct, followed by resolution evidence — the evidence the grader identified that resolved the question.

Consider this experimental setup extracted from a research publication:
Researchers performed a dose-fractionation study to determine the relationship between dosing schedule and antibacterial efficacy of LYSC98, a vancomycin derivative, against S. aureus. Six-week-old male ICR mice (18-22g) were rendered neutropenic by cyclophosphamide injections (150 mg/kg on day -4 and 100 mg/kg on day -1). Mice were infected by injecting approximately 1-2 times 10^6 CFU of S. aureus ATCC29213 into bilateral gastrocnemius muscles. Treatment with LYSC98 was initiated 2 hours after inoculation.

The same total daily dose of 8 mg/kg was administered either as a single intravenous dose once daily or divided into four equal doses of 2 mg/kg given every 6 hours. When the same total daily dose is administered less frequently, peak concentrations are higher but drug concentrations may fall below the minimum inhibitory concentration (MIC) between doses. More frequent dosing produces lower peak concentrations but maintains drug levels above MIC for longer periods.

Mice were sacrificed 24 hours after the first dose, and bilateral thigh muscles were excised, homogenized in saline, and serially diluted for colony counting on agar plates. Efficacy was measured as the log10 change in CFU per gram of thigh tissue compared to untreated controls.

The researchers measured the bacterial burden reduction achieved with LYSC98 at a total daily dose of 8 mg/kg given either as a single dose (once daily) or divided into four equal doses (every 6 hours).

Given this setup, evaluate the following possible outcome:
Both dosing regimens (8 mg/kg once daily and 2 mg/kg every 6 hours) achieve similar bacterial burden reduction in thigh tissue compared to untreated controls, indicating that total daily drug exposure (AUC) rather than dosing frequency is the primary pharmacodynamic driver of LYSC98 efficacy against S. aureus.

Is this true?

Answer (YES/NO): NO